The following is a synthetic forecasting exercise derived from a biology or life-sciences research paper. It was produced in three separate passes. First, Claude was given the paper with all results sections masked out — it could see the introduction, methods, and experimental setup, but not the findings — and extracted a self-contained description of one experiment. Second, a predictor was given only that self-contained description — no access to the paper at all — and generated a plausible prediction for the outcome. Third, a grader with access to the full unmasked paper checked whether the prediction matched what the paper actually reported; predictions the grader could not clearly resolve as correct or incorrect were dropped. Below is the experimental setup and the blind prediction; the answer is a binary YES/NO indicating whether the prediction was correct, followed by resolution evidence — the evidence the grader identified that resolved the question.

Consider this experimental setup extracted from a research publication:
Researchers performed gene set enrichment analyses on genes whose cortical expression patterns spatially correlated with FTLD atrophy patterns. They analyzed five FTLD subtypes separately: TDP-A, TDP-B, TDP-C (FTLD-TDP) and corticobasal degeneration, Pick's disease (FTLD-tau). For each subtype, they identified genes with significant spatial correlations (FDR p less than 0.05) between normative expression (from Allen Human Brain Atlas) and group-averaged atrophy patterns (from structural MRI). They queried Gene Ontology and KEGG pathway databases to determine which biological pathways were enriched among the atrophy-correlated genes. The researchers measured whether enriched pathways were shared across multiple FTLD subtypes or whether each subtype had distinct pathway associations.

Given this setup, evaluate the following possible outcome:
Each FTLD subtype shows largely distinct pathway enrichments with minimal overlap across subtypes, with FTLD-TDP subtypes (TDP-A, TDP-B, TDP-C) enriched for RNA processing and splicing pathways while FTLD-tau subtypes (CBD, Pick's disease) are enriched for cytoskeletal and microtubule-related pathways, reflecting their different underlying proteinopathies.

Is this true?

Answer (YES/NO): NO